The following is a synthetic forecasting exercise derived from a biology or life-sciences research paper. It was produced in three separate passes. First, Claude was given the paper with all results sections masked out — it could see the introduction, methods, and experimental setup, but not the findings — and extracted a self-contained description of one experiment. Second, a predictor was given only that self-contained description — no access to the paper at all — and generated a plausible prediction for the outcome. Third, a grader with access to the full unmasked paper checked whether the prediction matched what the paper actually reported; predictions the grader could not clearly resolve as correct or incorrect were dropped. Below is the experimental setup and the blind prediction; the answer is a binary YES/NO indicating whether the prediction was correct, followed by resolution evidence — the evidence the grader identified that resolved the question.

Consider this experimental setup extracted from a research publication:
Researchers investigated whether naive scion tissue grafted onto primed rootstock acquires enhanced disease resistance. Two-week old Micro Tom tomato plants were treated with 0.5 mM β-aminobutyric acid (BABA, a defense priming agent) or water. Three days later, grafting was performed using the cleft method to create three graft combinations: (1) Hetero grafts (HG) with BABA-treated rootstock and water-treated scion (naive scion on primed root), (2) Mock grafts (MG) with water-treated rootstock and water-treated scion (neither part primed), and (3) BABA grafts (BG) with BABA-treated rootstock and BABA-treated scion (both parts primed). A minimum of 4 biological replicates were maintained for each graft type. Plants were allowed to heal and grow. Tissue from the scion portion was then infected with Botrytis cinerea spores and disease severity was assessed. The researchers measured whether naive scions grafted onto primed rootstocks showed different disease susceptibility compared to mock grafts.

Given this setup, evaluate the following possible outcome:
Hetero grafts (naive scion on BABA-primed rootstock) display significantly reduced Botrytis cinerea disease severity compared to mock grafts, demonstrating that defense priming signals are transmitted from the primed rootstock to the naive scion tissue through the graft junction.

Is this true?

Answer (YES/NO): YES